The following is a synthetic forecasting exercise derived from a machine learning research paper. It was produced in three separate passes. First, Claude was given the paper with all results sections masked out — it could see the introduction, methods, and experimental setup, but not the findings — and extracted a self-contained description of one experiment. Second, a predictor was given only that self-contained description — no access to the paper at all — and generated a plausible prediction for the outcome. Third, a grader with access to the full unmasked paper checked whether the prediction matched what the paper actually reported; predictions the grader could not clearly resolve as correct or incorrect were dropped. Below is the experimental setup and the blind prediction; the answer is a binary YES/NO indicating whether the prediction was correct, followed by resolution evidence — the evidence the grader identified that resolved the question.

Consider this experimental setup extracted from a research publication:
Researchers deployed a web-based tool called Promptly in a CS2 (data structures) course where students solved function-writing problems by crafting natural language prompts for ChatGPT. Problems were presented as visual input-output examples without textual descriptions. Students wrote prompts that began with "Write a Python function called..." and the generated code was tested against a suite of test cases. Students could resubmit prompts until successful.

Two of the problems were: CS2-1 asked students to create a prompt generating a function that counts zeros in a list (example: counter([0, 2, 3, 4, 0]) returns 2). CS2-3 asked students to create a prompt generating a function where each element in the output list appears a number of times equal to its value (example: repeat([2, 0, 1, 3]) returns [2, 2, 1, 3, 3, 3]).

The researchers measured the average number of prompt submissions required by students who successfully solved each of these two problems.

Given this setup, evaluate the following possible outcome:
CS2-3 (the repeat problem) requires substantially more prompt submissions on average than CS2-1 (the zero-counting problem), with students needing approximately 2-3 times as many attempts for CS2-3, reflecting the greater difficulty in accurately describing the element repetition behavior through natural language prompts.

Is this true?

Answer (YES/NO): NO